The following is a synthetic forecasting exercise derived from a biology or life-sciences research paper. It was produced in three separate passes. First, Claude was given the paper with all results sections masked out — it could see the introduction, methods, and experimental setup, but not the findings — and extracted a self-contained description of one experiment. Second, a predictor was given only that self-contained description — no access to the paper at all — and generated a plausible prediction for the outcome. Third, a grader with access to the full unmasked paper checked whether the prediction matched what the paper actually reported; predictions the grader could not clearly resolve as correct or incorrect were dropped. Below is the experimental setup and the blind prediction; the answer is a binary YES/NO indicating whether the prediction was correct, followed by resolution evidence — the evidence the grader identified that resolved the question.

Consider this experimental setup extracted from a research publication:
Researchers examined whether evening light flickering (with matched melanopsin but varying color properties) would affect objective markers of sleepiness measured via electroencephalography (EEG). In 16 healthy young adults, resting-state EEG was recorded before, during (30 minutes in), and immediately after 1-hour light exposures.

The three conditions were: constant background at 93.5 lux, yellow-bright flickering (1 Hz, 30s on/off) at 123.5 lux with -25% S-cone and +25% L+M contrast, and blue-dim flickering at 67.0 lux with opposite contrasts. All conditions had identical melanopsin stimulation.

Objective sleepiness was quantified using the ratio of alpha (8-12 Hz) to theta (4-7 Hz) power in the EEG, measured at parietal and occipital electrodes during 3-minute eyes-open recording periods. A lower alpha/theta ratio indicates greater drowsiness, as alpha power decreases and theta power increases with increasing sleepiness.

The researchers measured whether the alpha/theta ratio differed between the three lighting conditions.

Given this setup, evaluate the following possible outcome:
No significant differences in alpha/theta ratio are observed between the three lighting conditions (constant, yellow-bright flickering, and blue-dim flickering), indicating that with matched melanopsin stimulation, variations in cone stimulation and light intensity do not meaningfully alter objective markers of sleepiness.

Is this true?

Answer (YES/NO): YES